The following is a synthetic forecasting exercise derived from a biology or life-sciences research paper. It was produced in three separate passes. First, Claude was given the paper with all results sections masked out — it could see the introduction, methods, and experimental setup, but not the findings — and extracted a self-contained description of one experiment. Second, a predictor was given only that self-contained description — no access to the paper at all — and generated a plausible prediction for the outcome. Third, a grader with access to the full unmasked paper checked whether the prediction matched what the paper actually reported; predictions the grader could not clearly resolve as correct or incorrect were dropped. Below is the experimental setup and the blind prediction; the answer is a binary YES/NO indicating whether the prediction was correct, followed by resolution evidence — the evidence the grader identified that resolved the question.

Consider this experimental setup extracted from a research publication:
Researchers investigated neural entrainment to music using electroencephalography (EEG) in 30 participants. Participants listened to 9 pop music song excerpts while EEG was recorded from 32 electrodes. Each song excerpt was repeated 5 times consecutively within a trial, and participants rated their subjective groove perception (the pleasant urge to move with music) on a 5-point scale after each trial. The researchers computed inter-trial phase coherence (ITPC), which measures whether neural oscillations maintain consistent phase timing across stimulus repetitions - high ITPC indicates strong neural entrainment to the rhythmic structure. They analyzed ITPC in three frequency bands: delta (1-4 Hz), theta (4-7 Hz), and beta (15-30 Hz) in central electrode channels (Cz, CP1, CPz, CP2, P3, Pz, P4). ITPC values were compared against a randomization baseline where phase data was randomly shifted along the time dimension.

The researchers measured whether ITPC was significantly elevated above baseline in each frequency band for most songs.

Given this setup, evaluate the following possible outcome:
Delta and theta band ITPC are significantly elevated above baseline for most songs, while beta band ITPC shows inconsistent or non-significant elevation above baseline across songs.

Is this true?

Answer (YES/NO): YES